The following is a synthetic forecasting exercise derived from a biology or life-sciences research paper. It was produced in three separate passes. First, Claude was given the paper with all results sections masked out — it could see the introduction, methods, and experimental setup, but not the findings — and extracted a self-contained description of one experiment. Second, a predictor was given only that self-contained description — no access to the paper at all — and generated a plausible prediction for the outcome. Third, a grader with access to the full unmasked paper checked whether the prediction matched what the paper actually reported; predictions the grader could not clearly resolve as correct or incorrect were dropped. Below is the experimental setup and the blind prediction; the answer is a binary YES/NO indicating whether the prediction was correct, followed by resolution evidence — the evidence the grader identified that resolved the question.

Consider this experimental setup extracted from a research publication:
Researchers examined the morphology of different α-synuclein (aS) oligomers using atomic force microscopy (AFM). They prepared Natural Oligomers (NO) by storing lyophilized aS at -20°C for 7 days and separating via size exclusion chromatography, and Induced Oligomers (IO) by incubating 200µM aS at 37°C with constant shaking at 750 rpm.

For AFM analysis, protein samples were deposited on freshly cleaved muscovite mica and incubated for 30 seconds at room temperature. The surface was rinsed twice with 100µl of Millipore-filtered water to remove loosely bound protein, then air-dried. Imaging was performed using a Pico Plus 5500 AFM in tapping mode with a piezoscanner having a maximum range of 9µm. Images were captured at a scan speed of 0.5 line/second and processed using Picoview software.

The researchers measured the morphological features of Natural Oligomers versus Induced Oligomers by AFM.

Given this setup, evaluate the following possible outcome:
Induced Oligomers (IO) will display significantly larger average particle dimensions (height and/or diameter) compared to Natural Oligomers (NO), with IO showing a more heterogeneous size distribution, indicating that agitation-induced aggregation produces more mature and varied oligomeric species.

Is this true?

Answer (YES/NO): NO